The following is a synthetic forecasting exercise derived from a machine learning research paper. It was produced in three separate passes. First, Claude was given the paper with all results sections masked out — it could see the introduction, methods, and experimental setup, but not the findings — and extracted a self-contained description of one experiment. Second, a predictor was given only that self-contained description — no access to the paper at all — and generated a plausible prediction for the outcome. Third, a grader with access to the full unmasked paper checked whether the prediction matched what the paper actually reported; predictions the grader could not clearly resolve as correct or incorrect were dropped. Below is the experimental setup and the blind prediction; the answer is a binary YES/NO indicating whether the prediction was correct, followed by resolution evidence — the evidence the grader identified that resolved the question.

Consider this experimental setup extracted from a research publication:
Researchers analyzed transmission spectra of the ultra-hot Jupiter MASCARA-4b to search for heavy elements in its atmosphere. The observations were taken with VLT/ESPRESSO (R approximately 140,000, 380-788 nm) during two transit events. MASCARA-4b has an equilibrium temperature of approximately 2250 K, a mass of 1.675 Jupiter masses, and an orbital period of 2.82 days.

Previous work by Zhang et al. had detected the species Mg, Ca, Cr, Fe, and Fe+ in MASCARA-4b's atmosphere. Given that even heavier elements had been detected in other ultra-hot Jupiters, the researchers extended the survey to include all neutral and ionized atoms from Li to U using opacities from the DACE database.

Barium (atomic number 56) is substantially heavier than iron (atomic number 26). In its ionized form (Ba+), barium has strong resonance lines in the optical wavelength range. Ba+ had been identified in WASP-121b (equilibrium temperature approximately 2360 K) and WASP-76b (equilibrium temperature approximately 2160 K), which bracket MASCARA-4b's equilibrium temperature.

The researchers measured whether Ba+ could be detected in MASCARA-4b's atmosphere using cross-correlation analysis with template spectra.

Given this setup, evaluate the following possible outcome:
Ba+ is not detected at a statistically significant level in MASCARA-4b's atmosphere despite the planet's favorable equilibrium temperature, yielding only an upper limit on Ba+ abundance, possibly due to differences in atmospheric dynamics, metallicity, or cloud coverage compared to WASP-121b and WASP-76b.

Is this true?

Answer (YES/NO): NO